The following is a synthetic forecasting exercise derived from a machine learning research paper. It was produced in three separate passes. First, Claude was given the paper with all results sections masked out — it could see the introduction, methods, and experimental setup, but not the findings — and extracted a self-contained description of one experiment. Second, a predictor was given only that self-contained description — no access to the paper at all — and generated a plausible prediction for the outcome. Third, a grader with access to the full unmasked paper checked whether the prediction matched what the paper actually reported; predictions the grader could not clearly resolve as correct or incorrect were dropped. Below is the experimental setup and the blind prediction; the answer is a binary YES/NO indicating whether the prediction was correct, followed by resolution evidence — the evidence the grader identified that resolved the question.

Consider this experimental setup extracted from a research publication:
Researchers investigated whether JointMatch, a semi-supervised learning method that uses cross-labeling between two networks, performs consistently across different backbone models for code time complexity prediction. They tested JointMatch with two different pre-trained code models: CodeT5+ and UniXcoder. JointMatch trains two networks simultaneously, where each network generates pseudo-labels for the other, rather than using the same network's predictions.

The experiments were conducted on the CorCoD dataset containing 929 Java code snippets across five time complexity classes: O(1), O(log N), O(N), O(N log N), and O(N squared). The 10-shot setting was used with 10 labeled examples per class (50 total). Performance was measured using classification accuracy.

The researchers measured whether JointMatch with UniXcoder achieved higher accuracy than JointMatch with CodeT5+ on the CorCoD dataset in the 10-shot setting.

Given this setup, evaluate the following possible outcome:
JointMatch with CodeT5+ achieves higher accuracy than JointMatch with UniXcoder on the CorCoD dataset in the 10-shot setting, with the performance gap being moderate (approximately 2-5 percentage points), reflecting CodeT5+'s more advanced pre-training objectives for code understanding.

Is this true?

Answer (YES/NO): NO